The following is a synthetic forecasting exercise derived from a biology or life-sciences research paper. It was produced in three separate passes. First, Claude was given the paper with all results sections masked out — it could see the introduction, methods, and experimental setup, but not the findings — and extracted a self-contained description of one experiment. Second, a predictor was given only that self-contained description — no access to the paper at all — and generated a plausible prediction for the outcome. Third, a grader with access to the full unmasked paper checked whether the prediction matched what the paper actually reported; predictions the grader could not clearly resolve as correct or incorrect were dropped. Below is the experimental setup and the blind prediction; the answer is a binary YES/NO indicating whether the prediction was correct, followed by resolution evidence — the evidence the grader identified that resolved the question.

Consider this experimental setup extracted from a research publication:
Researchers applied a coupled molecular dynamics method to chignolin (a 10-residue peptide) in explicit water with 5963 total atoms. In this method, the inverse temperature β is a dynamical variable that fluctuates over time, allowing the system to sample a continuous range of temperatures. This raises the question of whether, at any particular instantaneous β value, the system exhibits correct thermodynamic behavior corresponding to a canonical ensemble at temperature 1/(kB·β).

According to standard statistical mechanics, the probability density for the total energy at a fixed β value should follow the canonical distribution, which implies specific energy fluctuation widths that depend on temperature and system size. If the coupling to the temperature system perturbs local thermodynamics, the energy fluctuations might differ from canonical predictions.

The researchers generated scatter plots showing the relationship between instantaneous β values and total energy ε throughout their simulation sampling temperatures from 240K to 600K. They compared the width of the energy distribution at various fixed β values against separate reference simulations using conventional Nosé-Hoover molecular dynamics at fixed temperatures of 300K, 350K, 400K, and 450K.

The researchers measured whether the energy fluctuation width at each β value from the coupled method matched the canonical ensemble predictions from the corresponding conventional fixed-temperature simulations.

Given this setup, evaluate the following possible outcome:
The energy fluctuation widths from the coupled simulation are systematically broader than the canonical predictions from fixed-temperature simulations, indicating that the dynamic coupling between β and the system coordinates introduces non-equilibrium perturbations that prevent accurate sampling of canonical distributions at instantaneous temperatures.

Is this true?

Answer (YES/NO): NO